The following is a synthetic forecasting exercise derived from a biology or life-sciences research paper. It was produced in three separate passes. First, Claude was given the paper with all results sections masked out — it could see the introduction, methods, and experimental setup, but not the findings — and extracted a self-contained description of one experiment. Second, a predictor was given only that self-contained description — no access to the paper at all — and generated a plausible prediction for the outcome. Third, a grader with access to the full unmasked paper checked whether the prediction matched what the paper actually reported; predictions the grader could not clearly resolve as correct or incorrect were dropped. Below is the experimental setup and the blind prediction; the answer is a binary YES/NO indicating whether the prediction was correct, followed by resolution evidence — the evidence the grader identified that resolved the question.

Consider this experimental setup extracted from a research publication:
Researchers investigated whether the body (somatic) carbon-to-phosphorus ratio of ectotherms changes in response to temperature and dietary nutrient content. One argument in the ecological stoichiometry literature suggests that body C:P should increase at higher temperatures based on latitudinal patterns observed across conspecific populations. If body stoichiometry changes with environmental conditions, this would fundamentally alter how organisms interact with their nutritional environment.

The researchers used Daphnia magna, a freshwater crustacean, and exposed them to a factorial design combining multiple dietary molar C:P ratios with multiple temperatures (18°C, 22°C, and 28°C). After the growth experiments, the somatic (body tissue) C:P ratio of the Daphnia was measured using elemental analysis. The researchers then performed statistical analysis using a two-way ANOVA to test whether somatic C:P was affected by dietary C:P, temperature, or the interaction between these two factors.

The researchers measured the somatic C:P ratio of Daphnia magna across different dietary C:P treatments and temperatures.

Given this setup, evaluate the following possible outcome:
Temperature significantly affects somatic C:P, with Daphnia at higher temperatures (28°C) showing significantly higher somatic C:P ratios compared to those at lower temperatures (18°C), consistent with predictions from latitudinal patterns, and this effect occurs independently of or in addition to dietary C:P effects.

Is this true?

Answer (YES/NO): NO